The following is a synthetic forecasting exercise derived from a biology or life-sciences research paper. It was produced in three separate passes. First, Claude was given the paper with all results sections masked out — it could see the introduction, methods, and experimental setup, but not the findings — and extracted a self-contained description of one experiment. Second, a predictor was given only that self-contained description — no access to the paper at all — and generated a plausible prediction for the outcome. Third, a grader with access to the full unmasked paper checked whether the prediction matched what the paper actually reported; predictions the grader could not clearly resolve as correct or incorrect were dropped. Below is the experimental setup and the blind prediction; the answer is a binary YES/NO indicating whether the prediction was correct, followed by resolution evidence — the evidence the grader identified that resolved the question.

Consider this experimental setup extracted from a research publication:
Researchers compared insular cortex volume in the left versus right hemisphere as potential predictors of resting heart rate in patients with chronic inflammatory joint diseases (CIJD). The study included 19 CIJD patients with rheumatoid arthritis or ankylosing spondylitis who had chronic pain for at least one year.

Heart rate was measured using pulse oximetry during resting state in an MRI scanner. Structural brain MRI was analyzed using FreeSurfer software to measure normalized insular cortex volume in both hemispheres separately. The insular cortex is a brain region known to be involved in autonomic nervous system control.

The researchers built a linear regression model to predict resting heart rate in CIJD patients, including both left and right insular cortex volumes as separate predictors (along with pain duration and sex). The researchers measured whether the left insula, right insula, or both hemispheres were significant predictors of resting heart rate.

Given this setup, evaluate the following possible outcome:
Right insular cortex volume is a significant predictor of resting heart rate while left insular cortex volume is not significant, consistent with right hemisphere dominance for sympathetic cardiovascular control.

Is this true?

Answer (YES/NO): NO